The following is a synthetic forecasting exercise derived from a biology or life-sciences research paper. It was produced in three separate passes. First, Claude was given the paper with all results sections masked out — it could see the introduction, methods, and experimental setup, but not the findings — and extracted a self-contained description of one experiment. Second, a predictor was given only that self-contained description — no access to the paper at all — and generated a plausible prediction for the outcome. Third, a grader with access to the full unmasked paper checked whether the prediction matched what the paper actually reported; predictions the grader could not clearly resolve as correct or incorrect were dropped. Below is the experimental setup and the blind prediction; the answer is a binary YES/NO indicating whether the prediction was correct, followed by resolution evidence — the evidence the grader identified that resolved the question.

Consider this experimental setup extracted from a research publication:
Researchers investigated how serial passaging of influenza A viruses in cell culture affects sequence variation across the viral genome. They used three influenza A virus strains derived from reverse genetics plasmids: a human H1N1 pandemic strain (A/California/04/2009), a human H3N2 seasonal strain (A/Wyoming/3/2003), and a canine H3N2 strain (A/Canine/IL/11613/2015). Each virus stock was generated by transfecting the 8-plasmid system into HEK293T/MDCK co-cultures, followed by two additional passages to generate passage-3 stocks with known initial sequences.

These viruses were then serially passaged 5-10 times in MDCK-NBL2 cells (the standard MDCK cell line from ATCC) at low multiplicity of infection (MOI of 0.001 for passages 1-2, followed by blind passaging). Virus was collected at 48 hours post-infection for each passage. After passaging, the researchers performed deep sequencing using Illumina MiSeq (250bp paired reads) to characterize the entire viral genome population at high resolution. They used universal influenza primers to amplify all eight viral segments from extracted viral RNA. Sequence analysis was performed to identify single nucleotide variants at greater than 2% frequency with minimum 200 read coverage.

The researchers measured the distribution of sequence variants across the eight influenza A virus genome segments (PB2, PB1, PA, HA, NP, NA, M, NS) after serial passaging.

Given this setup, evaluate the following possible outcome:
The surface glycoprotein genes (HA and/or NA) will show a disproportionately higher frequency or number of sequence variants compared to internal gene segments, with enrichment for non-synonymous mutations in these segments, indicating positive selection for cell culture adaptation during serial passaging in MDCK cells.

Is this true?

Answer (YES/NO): YES